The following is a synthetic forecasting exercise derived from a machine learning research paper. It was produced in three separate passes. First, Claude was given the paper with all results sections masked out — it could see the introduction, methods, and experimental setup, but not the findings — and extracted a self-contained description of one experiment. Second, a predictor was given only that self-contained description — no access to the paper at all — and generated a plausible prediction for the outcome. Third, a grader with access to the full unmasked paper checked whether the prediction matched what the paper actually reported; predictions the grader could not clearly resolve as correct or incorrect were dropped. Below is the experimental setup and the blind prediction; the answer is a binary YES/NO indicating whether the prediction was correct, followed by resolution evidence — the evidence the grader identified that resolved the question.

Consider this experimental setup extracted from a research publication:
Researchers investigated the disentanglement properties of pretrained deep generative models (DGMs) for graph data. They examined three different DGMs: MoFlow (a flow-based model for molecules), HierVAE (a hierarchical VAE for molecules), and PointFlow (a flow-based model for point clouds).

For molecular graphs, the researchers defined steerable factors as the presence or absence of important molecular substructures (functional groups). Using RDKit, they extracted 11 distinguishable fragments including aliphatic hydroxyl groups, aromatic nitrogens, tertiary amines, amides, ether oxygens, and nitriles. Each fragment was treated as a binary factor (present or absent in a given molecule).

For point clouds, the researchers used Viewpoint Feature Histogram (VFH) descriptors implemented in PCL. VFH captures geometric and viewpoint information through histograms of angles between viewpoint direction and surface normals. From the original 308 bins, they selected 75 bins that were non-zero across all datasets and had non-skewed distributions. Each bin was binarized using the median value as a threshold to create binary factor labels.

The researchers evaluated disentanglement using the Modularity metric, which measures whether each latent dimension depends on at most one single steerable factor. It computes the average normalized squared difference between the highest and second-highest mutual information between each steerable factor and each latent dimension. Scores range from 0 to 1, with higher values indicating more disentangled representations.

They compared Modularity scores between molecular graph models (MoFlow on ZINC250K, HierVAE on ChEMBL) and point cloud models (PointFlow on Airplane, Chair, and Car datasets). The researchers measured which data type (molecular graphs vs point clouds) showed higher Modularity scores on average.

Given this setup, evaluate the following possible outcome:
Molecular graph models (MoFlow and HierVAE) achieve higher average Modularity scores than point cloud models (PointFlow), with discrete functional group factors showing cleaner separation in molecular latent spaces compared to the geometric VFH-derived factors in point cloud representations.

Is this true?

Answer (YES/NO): NO